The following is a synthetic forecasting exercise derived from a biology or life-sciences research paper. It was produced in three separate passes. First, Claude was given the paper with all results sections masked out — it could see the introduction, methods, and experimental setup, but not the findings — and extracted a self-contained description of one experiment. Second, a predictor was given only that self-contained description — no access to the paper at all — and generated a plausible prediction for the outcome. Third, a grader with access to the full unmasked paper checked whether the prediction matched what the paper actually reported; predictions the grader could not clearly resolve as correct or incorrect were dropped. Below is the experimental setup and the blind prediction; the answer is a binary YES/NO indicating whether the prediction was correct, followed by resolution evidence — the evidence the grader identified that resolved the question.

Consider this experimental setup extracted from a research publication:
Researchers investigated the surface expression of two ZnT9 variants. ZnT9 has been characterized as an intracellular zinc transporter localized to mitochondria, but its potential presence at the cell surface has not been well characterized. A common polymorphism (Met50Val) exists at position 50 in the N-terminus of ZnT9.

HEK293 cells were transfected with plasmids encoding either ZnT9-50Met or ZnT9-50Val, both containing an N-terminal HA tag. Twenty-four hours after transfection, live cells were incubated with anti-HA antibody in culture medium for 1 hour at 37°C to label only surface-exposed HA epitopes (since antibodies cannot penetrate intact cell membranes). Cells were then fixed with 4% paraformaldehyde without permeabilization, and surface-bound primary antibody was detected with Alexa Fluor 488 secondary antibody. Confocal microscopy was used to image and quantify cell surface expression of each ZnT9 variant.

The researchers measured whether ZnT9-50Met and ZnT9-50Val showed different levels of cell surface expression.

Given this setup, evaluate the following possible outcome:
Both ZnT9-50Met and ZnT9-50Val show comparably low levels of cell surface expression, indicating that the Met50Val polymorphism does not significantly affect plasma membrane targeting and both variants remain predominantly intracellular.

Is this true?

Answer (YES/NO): YES